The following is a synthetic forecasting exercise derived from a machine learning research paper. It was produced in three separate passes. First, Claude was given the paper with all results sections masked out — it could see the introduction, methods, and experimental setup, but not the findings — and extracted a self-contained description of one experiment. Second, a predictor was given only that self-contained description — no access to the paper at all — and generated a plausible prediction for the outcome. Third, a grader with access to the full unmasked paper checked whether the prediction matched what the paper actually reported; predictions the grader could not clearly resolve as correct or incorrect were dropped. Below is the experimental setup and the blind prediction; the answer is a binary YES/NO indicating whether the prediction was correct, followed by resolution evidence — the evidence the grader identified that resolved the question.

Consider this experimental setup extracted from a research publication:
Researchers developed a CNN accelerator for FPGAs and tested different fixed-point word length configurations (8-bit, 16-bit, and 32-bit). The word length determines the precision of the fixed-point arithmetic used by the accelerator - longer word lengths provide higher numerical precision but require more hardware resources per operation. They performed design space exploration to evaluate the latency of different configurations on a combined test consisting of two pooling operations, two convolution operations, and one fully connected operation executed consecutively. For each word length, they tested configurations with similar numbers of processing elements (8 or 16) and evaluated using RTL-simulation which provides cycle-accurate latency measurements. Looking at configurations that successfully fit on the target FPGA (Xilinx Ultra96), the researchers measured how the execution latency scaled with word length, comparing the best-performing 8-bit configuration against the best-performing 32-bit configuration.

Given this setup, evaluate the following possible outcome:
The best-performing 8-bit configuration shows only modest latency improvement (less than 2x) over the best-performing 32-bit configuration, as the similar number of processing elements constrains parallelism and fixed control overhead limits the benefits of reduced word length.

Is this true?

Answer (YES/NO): YES